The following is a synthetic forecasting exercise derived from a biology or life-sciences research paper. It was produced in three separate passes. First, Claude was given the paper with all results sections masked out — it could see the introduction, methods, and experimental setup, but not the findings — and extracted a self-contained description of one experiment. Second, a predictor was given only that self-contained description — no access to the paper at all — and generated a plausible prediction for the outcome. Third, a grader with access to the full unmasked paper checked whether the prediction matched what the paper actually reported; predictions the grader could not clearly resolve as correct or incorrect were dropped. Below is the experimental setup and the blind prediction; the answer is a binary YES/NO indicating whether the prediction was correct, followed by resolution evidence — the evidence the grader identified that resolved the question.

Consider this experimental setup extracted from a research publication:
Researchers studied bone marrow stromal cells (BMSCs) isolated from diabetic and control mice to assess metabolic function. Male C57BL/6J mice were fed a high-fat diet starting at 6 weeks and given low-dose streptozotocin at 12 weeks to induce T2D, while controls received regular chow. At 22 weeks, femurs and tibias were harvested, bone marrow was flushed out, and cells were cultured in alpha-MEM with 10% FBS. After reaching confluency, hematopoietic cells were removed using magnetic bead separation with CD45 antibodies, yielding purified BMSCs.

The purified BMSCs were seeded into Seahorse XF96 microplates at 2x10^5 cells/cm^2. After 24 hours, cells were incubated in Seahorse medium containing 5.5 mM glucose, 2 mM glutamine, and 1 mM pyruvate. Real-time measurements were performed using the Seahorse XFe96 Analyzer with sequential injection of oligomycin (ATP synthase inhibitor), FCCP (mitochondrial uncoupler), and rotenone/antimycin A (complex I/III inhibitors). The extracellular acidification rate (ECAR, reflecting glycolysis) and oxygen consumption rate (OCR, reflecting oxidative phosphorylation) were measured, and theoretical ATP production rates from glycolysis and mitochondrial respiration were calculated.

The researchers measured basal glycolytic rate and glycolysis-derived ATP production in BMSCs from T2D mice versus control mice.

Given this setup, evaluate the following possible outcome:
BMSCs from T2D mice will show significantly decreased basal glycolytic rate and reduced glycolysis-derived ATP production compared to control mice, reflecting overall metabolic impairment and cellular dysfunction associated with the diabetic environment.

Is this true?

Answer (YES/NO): YES